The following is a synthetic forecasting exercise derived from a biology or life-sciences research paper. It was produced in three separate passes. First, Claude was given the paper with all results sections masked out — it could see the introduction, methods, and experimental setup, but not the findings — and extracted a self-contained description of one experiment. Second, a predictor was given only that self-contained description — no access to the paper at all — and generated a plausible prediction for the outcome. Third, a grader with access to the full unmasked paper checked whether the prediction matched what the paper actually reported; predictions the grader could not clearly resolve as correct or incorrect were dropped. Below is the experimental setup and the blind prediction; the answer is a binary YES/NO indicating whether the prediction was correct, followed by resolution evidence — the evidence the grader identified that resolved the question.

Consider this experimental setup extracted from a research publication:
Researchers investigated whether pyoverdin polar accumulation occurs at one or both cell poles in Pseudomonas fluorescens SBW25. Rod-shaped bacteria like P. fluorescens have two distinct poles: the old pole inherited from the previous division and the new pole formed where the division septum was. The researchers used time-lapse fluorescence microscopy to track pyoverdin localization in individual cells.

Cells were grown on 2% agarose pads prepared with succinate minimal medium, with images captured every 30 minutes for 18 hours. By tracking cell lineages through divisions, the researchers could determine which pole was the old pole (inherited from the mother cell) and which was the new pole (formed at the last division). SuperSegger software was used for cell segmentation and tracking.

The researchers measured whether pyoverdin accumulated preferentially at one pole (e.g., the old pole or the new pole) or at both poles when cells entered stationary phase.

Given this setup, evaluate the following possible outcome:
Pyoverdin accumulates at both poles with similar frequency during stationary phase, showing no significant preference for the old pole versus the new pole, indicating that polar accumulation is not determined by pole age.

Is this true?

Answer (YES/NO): NO